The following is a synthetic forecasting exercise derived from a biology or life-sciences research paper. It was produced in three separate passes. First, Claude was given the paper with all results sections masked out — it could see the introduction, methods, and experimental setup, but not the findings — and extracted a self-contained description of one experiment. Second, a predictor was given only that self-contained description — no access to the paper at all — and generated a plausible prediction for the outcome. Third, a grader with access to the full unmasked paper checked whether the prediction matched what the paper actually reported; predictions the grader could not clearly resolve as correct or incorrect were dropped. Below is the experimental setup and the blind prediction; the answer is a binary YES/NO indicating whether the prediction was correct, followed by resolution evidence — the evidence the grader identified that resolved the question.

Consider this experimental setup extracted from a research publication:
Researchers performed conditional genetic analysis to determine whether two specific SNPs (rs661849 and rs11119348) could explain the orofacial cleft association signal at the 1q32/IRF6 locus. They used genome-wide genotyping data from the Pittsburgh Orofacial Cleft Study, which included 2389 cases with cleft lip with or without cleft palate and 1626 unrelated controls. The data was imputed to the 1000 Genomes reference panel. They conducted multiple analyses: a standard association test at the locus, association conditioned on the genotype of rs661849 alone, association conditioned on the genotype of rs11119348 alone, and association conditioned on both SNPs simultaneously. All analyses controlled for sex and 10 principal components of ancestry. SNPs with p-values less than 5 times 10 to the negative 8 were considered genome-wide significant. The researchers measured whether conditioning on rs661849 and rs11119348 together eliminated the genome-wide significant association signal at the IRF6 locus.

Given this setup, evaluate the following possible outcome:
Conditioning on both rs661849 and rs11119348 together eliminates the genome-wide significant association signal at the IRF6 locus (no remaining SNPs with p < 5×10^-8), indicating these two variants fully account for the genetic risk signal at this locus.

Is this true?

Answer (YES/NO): NO